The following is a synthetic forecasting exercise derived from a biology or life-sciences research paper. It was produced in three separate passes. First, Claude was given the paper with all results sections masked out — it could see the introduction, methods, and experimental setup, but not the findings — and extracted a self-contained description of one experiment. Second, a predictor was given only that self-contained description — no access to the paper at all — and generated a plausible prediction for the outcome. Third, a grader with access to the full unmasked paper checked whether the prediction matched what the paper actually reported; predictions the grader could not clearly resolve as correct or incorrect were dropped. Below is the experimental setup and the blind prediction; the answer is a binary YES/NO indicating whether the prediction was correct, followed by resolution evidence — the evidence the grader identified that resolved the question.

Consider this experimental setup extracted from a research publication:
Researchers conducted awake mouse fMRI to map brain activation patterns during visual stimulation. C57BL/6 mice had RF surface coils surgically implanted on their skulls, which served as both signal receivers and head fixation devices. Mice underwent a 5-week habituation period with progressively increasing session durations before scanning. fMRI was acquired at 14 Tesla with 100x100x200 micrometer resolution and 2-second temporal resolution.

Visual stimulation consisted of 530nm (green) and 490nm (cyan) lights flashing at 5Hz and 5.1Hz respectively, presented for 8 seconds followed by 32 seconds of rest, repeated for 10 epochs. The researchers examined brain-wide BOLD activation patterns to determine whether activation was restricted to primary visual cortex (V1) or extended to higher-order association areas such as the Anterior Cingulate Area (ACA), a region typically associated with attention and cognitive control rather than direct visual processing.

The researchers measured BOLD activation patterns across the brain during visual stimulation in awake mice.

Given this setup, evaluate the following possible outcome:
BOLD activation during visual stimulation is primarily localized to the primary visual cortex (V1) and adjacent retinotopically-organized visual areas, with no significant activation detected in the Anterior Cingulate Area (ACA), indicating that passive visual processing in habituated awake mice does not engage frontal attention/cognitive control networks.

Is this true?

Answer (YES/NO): NO